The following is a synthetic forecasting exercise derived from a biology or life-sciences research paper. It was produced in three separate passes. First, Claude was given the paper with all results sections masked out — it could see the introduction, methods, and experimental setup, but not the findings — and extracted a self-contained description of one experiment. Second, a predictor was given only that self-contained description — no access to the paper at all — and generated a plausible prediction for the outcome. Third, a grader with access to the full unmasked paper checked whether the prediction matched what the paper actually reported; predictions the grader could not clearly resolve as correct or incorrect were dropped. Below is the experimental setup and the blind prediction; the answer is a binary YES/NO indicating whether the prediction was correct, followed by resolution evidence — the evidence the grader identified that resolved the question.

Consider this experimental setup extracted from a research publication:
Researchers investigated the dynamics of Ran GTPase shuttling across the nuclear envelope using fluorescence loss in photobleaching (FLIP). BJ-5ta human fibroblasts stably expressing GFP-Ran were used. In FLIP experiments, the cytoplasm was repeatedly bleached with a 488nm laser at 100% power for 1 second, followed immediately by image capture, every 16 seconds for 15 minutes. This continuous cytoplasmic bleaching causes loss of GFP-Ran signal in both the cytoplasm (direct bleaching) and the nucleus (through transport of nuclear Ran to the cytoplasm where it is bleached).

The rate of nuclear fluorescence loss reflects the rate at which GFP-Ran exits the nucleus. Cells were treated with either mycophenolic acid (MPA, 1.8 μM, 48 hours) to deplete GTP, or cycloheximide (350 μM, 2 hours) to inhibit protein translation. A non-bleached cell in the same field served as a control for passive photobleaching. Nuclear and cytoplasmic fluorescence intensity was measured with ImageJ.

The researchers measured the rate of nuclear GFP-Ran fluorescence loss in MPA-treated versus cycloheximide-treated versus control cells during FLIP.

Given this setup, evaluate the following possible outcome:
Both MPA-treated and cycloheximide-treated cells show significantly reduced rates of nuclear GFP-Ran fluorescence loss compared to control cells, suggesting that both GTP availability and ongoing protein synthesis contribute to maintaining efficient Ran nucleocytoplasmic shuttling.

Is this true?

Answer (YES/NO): NO